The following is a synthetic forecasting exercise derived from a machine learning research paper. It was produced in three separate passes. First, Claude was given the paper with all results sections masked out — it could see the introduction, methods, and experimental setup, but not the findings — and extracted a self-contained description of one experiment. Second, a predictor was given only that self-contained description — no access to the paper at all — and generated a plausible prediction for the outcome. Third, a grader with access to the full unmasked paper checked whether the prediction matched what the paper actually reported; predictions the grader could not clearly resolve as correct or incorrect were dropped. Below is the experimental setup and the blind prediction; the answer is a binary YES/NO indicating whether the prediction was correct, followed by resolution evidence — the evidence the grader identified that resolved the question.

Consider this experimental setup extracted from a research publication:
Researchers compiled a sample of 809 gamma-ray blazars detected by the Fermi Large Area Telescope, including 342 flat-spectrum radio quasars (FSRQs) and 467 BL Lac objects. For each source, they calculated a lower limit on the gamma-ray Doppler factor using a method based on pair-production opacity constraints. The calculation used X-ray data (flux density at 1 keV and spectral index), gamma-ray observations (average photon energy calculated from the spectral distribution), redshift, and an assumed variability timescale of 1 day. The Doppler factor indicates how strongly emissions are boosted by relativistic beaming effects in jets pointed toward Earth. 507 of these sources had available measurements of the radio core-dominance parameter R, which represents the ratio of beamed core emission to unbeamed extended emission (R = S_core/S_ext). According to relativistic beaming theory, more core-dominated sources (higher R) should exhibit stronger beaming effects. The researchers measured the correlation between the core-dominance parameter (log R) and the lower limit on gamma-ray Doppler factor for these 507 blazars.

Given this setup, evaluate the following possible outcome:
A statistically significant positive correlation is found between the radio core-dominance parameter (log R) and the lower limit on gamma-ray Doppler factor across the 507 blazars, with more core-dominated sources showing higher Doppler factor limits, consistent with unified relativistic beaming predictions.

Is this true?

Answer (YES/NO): YES